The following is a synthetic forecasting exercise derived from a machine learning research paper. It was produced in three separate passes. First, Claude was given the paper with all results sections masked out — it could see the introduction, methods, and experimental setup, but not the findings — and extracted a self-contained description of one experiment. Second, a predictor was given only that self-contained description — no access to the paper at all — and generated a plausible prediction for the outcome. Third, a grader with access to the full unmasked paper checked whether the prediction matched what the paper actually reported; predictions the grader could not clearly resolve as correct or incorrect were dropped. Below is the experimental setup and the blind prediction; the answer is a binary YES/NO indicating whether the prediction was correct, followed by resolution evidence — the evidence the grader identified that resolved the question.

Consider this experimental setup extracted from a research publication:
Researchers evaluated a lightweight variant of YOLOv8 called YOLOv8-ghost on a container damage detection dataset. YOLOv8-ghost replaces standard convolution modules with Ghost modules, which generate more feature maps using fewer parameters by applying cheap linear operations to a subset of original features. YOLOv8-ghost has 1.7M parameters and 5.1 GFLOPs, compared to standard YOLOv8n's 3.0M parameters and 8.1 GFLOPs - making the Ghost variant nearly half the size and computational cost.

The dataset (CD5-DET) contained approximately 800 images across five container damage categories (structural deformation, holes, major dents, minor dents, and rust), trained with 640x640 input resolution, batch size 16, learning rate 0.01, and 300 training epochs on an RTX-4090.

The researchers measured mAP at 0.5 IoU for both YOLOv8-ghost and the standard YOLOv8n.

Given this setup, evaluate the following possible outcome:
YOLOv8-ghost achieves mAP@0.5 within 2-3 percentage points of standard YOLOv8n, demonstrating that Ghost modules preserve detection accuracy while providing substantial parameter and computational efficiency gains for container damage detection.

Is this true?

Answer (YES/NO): NO